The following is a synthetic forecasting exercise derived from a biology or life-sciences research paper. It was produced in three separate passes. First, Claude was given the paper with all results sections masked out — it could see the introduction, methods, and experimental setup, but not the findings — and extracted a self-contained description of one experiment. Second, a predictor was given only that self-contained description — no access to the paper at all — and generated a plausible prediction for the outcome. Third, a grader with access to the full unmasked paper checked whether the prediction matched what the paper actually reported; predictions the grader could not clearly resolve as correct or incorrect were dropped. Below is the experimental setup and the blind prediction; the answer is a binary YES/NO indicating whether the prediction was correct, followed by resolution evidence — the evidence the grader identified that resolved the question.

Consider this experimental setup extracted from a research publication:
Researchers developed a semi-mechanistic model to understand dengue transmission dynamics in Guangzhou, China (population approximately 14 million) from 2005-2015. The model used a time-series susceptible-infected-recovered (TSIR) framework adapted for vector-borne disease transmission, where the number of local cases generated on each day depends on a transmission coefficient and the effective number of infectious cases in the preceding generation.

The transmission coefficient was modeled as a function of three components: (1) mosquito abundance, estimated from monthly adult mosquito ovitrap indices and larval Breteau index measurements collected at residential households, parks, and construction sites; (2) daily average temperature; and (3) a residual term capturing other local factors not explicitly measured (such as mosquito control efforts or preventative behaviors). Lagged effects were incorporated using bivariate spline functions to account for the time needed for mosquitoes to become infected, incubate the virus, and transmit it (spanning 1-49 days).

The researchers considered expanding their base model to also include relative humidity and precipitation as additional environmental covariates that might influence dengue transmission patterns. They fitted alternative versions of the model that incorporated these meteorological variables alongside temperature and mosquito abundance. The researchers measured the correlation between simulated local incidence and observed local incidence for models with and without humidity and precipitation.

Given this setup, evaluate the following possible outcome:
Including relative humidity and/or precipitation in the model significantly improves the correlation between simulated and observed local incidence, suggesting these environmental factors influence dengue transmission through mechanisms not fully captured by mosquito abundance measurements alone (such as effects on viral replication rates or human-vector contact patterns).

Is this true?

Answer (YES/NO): NO